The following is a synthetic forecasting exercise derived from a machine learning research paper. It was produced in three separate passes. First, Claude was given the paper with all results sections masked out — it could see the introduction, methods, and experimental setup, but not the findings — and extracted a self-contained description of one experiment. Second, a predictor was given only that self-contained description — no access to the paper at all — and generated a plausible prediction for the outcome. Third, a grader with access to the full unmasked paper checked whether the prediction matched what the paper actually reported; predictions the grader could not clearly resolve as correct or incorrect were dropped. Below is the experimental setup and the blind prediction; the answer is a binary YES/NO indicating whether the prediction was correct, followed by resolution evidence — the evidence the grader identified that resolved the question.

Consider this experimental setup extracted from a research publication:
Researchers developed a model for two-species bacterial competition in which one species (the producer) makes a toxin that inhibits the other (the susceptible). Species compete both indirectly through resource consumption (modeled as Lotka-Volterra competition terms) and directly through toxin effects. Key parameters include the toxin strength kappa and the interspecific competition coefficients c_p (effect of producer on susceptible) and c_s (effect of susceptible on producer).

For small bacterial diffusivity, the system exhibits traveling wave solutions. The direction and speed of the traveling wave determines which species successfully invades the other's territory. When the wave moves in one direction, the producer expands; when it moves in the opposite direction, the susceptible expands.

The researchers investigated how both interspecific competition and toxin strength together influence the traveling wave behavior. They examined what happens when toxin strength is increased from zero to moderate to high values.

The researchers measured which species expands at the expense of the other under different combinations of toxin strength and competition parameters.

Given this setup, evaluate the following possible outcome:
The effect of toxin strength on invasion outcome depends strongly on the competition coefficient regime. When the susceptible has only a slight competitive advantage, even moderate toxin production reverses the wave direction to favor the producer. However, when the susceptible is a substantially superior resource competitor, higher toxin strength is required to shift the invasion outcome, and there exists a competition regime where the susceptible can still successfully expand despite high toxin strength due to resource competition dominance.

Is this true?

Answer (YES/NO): NO